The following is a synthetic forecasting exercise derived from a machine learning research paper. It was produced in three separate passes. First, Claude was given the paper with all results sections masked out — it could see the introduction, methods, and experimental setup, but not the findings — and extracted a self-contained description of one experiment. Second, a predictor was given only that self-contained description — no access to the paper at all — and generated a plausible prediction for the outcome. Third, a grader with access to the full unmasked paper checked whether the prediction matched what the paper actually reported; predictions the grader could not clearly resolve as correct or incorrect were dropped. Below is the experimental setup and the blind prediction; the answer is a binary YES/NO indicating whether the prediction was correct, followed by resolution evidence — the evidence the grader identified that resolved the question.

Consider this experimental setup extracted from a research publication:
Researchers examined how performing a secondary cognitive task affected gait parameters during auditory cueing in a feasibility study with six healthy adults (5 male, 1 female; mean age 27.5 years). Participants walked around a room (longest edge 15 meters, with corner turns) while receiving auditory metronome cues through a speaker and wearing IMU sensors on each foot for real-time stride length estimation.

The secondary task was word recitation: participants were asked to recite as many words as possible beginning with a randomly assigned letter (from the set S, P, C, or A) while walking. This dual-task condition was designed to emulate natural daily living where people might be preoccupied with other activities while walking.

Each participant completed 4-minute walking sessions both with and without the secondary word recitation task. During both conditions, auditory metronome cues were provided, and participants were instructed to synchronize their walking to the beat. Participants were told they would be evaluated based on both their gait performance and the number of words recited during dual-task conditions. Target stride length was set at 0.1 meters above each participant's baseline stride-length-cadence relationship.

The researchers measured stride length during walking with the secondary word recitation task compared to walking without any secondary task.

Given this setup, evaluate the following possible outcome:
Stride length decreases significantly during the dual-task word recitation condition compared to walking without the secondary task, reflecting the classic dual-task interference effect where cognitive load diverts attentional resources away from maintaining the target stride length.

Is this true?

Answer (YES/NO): NO